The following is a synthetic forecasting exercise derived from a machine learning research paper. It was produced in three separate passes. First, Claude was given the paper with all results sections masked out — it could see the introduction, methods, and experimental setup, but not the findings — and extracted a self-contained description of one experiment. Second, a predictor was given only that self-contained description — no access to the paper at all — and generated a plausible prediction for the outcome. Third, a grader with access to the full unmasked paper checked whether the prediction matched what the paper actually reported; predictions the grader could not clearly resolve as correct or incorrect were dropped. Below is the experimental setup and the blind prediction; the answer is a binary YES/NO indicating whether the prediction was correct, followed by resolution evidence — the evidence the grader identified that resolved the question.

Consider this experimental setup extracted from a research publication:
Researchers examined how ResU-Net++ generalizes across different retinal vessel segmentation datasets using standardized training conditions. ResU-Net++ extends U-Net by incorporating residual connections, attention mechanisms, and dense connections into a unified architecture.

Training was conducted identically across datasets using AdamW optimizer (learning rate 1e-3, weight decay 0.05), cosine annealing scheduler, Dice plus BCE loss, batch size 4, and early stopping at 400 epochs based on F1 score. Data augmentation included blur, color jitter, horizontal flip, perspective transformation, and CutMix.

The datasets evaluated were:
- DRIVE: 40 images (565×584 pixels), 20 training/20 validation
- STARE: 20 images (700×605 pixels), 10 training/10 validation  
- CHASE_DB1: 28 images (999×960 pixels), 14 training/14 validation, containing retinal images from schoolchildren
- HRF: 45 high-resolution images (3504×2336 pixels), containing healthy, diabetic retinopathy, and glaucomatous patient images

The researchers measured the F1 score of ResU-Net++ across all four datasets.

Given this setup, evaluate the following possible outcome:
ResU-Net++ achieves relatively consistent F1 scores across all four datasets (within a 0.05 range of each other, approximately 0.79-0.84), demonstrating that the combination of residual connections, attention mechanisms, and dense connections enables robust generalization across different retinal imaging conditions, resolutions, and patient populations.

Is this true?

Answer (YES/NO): NO